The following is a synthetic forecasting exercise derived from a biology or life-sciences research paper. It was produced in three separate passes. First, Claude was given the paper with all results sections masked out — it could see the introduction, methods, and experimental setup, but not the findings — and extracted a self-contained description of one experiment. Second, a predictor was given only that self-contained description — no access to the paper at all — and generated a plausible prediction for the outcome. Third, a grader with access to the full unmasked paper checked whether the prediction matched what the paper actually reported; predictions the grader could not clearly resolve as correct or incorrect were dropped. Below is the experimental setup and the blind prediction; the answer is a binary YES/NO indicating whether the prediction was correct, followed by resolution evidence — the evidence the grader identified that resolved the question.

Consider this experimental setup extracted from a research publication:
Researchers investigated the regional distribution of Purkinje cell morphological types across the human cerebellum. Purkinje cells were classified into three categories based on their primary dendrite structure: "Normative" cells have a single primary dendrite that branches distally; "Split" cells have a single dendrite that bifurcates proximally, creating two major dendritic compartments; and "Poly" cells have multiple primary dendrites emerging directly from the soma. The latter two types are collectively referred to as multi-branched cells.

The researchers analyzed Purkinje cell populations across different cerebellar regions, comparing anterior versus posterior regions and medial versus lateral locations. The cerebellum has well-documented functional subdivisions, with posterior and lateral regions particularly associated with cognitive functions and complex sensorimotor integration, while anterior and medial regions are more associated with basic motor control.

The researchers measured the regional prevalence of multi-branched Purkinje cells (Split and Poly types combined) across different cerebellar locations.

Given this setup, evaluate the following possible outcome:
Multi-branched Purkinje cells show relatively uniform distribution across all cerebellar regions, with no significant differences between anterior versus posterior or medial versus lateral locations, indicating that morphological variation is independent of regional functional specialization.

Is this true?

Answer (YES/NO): NO